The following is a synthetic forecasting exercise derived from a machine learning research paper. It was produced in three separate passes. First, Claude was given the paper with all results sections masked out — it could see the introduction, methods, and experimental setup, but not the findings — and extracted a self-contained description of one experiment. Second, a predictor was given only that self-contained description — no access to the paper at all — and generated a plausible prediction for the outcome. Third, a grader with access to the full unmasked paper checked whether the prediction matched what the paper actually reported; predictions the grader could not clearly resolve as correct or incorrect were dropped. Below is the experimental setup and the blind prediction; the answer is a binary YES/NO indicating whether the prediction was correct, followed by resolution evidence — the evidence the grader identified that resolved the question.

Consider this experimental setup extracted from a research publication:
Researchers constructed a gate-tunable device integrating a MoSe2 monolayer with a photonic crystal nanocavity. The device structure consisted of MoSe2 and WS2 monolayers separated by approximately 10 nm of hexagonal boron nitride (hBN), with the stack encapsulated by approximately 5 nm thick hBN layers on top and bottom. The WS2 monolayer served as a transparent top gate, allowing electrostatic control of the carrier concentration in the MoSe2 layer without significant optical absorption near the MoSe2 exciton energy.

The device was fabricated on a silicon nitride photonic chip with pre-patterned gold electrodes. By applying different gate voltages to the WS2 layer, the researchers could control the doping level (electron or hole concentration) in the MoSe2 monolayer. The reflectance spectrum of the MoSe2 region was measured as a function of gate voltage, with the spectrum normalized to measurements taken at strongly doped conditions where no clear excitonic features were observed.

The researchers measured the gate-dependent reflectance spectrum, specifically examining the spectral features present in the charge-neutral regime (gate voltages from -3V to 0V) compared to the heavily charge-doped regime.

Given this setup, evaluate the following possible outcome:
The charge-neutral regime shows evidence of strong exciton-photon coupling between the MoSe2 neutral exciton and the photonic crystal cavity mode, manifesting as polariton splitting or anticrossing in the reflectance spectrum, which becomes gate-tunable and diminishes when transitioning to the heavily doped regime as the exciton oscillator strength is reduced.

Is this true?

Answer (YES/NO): NO